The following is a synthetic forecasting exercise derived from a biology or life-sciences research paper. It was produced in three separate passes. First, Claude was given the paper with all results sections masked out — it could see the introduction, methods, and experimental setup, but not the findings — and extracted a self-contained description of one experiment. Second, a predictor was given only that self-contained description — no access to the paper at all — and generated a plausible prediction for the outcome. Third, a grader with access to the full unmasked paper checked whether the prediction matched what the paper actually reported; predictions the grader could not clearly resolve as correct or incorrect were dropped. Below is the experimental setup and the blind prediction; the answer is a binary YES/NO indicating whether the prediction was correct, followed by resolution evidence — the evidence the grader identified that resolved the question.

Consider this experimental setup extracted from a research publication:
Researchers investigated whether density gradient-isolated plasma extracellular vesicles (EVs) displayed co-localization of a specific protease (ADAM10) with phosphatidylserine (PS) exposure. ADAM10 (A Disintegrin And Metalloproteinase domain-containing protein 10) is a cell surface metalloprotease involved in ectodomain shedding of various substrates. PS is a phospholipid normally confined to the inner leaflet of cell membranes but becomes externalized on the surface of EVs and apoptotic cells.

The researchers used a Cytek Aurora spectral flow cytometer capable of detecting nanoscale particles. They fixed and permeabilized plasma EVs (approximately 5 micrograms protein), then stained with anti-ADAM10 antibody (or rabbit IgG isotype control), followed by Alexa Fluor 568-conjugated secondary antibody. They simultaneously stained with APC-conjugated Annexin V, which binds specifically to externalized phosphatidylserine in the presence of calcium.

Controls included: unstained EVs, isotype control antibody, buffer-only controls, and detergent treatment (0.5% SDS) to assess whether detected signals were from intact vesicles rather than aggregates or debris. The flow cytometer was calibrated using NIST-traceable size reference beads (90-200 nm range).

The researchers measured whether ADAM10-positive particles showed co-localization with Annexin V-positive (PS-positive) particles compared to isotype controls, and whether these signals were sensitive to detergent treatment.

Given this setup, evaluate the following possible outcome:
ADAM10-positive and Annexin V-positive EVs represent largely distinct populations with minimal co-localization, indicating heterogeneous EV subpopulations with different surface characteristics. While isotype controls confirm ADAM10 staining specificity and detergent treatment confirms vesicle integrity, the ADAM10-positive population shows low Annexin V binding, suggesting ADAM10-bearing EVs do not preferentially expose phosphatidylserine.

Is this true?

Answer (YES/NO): NO